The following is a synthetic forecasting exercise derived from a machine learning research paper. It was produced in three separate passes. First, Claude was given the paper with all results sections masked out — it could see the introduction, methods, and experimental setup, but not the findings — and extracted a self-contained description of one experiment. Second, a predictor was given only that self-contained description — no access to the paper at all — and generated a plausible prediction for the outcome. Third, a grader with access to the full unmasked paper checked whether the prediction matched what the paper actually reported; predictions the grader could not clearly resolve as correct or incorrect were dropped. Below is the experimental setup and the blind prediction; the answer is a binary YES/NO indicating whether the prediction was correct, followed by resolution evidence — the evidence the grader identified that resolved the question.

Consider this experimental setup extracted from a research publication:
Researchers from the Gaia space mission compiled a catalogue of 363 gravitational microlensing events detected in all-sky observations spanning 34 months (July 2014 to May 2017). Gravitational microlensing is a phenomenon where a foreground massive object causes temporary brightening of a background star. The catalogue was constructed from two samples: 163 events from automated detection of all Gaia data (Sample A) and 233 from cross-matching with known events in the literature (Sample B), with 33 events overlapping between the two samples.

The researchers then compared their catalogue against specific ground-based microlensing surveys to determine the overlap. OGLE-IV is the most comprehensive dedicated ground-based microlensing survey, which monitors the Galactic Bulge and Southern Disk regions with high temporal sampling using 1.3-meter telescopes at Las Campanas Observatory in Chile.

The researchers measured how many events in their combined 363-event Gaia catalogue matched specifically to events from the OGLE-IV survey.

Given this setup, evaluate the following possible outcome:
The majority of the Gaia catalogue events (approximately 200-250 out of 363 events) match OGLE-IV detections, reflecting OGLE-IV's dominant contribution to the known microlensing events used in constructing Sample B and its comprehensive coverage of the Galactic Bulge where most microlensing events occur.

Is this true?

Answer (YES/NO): YES